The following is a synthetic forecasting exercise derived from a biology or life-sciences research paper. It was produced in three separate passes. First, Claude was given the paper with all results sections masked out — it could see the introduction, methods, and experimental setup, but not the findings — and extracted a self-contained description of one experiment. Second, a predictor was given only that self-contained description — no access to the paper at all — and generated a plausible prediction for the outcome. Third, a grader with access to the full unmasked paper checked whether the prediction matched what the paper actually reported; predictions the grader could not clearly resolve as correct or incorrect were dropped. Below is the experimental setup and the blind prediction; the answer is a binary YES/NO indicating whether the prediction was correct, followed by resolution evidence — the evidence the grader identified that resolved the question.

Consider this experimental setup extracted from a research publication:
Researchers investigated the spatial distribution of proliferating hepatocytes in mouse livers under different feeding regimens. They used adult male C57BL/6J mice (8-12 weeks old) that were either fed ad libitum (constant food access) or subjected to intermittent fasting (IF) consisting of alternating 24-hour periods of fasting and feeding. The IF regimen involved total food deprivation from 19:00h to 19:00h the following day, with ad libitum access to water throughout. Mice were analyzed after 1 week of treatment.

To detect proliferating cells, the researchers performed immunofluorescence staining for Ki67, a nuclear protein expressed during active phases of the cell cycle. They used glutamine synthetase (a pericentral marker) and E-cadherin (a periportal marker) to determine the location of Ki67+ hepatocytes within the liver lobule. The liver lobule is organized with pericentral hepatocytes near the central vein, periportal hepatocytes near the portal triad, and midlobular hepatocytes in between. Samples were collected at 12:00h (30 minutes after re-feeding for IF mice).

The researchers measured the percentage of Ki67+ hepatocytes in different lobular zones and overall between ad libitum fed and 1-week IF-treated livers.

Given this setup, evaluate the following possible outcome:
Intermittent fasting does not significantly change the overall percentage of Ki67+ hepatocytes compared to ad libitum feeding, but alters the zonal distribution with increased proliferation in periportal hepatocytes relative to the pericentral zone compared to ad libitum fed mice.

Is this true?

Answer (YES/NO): NO